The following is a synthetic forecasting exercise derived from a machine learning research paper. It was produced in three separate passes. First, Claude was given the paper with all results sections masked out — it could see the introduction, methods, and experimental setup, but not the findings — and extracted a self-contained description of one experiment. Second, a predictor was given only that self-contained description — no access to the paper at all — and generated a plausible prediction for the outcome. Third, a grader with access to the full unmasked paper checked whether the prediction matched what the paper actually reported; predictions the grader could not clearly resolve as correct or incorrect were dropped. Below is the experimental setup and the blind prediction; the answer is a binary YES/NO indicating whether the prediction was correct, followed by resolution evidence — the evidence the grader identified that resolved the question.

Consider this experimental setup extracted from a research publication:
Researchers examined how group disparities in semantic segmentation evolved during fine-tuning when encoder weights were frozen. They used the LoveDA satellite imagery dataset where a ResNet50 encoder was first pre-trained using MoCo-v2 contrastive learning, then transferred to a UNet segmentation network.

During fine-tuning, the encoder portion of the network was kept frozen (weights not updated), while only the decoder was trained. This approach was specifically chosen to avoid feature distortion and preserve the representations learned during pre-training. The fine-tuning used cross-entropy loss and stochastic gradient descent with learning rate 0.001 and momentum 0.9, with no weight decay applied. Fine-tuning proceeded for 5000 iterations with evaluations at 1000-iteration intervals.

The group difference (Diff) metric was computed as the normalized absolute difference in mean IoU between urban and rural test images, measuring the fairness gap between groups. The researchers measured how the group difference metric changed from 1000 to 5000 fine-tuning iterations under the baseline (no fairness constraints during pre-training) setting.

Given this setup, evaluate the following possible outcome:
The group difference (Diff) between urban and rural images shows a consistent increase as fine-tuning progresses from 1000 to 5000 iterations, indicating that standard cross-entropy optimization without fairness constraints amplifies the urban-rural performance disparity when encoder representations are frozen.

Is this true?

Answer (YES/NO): NO